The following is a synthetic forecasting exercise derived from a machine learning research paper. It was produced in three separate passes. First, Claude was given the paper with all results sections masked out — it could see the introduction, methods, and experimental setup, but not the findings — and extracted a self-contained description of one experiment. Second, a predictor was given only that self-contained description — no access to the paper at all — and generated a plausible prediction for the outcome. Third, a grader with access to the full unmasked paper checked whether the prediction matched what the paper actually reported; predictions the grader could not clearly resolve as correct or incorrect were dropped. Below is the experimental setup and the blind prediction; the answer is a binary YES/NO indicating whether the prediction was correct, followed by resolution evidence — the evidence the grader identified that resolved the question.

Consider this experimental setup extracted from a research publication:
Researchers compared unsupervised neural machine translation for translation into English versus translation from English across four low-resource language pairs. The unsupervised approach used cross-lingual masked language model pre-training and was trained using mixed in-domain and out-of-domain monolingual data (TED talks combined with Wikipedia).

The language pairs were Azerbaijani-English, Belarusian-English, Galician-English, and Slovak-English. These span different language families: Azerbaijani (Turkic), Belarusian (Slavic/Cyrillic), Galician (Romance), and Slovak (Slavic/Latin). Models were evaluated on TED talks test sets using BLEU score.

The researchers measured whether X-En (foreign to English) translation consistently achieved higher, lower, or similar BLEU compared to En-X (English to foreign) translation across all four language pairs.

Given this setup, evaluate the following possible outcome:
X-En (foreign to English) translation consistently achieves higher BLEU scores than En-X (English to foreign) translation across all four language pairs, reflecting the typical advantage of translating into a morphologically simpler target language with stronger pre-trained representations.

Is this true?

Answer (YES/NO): YES